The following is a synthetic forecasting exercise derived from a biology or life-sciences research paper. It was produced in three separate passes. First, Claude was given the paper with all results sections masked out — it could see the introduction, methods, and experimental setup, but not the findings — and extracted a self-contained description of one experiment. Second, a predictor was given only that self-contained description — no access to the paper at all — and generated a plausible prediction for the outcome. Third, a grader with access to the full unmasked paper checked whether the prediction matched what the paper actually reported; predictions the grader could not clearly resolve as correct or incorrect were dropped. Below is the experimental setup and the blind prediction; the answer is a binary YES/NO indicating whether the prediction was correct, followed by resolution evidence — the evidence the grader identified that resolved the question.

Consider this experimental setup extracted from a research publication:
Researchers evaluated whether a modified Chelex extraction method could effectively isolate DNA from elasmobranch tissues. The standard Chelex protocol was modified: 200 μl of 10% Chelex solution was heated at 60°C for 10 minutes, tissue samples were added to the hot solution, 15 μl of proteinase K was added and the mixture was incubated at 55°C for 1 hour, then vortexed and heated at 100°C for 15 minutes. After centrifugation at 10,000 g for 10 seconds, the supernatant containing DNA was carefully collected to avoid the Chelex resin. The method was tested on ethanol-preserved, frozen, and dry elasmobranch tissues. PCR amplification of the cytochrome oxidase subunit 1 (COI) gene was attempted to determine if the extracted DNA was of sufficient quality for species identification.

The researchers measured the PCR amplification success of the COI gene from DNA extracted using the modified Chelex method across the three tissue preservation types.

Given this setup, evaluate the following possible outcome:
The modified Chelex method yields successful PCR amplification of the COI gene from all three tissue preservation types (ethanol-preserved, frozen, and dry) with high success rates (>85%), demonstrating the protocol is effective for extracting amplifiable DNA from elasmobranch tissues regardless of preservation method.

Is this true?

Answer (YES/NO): NO